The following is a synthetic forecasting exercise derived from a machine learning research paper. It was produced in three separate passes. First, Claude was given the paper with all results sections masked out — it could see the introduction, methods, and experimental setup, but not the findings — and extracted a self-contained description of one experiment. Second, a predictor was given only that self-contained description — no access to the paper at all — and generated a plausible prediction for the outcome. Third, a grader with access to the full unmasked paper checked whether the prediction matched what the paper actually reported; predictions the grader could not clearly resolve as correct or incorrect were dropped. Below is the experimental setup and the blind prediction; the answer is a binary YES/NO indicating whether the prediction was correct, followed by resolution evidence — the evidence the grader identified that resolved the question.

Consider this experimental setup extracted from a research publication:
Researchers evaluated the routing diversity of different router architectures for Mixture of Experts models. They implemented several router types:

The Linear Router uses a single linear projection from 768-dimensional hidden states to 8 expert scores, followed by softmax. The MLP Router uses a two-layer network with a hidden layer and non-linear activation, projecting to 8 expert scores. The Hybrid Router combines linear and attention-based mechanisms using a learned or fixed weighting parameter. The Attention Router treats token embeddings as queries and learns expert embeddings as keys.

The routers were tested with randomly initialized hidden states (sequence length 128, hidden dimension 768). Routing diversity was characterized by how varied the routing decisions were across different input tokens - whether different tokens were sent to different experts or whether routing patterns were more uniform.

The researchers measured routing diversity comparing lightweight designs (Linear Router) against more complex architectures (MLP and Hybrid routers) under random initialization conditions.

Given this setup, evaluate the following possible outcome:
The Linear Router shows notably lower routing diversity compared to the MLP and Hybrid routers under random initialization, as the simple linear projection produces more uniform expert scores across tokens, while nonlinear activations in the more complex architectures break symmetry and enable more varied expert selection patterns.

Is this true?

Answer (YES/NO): YES